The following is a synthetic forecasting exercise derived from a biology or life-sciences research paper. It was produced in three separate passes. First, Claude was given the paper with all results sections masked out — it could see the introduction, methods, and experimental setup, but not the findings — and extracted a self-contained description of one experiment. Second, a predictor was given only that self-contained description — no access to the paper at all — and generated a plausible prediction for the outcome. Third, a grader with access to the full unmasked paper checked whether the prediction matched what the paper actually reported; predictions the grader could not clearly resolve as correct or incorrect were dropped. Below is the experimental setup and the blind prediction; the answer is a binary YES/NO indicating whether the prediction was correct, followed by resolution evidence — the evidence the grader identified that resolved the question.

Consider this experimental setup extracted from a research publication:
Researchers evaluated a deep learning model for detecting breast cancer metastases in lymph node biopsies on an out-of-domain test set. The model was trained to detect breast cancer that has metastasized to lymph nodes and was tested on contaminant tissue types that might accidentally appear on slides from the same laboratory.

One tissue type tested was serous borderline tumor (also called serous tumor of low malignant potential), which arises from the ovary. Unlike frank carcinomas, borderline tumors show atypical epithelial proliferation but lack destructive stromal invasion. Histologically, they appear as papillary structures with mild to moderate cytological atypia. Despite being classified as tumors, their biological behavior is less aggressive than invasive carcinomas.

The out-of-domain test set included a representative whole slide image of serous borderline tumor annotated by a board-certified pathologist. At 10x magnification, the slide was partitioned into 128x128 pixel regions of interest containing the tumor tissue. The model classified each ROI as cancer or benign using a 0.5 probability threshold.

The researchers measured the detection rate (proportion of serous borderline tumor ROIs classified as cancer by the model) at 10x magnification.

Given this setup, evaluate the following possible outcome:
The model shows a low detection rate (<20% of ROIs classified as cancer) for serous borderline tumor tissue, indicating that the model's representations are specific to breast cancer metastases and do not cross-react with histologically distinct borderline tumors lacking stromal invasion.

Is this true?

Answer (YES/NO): YES